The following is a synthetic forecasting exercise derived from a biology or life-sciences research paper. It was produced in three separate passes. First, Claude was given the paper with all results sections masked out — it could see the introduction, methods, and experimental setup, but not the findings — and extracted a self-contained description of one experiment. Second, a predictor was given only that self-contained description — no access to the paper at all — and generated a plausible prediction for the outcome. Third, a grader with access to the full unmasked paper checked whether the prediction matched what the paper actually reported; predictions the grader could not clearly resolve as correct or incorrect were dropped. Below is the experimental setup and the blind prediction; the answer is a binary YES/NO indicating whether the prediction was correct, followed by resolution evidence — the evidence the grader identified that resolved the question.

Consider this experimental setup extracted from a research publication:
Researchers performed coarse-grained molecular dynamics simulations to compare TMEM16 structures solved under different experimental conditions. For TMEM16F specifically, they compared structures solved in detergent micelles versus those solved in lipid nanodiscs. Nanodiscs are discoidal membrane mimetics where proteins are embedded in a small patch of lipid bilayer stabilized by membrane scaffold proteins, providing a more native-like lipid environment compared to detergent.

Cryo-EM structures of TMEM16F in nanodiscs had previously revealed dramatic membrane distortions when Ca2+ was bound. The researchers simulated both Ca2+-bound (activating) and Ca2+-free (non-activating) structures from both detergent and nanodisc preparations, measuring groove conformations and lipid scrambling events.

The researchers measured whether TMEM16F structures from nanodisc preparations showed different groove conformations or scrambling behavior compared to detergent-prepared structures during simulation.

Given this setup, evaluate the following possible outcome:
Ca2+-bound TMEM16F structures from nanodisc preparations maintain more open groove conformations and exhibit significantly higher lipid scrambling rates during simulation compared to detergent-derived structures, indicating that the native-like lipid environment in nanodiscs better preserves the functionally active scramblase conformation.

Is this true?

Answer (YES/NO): NO